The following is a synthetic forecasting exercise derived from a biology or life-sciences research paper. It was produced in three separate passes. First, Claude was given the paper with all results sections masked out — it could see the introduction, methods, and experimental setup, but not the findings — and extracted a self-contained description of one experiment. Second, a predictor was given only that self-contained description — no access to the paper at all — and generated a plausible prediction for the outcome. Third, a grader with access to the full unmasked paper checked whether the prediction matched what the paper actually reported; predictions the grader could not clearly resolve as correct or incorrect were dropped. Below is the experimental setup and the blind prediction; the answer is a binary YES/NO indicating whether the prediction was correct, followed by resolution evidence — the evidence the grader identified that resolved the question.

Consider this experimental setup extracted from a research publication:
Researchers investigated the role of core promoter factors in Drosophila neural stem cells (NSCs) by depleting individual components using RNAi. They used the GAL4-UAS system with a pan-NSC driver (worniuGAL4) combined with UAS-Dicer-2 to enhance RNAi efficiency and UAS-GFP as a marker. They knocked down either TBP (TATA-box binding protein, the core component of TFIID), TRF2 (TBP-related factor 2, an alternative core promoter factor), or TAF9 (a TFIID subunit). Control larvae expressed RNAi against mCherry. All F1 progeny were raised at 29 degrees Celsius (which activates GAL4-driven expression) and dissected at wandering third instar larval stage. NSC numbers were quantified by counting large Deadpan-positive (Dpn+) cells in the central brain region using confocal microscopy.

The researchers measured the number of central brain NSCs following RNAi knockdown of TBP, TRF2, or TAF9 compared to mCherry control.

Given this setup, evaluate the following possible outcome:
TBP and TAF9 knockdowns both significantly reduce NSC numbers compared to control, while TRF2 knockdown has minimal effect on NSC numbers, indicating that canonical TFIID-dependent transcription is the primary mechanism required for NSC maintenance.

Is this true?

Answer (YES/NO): NO